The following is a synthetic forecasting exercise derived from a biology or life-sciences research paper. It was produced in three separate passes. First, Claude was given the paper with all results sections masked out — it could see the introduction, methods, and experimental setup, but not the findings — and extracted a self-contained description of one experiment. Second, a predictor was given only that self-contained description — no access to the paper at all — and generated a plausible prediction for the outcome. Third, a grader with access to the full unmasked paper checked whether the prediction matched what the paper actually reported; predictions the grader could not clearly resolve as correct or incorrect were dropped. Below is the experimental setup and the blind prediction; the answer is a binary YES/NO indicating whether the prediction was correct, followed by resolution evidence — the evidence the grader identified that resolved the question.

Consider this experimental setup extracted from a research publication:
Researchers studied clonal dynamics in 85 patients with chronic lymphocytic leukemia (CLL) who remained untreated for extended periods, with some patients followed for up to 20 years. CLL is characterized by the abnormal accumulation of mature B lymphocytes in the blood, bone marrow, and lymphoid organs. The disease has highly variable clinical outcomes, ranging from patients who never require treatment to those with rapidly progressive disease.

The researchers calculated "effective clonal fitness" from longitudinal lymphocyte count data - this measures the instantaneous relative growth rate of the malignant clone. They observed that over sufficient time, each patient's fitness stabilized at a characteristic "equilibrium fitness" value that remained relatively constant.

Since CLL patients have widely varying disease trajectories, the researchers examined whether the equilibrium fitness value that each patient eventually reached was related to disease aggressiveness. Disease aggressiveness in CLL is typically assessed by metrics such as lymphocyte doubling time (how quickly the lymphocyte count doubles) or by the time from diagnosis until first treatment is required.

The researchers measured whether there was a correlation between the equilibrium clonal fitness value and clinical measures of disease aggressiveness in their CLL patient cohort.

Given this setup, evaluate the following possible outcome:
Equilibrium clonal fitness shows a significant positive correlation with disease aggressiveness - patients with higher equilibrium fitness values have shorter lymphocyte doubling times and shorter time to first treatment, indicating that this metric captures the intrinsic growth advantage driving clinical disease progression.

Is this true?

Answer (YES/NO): YES